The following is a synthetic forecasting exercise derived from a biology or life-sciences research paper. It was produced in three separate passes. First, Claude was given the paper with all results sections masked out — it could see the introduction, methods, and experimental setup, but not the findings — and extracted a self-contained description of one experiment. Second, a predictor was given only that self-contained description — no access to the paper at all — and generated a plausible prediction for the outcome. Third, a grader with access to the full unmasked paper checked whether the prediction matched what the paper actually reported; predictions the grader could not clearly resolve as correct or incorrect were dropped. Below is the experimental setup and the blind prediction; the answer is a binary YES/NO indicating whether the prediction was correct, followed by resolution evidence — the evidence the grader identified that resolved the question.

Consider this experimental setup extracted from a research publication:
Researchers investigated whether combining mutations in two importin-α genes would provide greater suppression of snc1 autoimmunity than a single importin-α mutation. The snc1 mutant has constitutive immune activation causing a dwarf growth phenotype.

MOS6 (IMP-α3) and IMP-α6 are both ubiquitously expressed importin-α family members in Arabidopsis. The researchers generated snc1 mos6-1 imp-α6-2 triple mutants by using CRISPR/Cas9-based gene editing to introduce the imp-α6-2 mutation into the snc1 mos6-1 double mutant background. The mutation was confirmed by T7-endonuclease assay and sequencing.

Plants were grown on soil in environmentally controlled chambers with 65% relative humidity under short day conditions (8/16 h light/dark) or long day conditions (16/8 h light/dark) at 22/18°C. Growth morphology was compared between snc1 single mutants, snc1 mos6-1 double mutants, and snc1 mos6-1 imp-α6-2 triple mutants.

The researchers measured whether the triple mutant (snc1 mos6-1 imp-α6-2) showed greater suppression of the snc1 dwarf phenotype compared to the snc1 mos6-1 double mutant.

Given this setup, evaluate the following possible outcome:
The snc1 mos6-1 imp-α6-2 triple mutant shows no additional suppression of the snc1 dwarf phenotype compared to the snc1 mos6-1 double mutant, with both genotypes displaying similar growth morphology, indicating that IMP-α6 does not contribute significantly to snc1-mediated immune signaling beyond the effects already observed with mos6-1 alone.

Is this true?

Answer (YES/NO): YES